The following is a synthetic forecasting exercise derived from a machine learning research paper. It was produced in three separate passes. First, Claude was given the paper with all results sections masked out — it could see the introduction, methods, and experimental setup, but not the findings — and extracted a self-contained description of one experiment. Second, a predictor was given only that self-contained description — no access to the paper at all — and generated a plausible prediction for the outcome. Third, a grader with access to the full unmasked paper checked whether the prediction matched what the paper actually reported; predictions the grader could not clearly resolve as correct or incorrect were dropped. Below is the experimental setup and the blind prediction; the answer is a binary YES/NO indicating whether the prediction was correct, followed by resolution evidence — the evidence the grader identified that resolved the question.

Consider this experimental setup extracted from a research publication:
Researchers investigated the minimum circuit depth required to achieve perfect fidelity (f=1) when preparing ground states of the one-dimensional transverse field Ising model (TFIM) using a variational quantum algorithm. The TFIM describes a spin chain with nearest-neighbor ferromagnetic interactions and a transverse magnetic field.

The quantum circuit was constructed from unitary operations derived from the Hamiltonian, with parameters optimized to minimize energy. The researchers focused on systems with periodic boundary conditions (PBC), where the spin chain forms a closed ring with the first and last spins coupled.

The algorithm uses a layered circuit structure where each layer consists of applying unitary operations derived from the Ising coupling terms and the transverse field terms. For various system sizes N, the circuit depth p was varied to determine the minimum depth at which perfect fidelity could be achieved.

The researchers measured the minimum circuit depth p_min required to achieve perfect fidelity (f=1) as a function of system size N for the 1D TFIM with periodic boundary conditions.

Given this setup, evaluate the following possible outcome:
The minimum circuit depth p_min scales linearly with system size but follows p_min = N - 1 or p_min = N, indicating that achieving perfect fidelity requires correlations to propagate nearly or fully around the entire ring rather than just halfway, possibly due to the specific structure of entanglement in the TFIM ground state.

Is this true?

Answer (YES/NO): NO